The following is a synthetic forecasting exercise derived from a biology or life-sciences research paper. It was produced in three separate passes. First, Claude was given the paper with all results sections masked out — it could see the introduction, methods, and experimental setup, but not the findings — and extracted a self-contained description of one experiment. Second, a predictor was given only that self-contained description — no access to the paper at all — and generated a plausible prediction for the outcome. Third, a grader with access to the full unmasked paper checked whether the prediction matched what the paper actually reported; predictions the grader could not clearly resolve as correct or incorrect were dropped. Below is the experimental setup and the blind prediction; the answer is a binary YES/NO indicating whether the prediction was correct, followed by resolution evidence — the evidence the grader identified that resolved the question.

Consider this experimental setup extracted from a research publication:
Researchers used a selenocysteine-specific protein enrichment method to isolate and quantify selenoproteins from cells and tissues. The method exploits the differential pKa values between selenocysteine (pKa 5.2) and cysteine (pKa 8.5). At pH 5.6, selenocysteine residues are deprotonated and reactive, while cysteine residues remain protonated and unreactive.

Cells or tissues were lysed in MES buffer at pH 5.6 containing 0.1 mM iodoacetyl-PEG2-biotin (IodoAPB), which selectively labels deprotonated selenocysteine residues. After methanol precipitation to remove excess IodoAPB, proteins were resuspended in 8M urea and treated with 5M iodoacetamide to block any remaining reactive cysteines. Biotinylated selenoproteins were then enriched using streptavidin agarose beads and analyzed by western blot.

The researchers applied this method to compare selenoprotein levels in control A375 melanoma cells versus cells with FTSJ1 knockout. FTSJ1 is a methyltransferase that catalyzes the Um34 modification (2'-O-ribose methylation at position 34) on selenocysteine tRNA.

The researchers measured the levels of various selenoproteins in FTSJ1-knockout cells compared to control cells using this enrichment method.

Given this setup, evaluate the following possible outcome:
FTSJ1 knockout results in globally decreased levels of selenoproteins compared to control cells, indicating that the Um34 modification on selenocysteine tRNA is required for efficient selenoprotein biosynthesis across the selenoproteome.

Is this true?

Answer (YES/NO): NO